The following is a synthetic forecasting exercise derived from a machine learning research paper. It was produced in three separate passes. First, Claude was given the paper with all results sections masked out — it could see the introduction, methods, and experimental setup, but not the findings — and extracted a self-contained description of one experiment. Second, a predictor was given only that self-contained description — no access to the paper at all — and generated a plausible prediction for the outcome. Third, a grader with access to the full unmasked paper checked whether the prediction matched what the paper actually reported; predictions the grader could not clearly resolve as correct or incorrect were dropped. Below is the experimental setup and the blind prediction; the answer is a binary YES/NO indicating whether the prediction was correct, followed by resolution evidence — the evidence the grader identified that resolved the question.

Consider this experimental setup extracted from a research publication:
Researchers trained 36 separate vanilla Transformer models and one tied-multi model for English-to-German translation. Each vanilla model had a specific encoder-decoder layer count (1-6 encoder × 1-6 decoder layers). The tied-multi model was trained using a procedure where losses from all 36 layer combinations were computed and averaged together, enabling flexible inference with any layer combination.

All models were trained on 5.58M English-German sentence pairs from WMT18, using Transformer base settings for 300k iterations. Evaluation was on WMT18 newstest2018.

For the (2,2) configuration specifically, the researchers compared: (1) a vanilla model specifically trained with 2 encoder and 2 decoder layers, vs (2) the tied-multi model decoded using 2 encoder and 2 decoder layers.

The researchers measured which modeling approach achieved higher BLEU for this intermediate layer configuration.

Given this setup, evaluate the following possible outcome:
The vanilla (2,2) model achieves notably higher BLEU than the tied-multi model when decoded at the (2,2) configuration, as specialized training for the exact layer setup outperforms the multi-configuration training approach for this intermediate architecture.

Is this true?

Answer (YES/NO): YES